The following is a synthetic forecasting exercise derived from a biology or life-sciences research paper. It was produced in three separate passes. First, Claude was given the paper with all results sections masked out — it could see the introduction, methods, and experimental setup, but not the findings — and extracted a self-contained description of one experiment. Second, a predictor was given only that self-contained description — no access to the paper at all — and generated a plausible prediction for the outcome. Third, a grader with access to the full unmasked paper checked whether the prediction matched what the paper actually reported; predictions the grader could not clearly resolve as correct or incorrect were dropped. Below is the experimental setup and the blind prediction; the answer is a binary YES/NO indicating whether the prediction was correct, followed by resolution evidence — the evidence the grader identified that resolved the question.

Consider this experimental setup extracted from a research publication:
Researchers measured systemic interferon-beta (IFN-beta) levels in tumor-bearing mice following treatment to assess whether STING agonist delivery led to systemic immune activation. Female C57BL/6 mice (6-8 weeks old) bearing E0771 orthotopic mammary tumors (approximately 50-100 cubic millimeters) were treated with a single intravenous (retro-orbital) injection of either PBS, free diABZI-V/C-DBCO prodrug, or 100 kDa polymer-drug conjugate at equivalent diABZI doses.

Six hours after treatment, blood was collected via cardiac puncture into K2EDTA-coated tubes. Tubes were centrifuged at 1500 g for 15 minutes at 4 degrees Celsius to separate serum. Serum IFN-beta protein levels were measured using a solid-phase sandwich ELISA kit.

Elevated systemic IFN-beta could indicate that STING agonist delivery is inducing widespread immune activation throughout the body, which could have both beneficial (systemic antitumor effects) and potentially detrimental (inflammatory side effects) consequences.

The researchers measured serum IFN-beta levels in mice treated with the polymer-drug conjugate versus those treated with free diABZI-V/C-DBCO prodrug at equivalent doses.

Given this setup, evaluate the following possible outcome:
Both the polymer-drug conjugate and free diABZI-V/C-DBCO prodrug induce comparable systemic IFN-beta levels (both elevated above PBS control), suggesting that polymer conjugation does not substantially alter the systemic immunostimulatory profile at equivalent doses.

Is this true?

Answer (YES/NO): NO